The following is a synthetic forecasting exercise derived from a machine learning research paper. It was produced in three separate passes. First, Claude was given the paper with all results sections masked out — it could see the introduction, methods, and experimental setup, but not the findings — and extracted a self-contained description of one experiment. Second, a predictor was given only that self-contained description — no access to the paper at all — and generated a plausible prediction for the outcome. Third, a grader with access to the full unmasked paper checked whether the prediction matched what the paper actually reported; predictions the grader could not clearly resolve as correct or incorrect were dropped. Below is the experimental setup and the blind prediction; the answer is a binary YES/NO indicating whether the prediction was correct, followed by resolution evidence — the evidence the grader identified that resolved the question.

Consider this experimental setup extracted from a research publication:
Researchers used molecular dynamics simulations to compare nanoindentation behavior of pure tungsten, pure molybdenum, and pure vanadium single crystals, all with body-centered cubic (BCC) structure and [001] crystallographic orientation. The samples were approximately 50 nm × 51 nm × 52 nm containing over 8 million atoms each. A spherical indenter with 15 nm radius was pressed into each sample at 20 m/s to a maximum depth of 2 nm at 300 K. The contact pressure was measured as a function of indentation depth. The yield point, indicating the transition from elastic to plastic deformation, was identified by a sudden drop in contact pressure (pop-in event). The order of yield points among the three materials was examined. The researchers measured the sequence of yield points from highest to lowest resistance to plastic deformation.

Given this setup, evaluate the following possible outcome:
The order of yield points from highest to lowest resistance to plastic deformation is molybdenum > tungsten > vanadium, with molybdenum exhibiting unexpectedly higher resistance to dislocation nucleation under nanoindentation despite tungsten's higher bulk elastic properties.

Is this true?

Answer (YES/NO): NO